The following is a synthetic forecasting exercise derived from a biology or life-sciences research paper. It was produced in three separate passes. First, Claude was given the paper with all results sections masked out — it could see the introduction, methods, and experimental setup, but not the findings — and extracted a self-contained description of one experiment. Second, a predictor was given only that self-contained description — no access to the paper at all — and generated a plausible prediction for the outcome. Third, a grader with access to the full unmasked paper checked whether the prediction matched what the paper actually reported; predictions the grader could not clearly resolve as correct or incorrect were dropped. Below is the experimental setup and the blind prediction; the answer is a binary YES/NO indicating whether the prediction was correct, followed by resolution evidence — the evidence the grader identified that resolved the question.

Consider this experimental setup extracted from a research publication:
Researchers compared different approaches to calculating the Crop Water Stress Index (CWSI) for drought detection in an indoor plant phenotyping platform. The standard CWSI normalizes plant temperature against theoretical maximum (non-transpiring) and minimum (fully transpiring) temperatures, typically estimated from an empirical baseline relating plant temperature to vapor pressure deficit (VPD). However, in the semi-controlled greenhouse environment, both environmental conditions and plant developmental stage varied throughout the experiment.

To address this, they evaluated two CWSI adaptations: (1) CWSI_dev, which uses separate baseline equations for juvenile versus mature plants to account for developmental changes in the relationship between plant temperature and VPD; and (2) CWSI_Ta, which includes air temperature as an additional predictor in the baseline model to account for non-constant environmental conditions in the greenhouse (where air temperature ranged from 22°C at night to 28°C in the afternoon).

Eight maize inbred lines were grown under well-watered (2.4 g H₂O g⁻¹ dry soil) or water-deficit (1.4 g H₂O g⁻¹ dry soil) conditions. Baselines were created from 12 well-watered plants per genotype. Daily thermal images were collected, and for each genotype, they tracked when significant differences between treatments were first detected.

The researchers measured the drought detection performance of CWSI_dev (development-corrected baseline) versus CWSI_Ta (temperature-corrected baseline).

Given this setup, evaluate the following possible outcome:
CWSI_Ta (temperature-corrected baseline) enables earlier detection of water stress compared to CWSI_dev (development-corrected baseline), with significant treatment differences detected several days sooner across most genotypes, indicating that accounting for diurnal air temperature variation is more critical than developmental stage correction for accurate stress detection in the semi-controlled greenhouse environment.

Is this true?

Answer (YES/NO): NO